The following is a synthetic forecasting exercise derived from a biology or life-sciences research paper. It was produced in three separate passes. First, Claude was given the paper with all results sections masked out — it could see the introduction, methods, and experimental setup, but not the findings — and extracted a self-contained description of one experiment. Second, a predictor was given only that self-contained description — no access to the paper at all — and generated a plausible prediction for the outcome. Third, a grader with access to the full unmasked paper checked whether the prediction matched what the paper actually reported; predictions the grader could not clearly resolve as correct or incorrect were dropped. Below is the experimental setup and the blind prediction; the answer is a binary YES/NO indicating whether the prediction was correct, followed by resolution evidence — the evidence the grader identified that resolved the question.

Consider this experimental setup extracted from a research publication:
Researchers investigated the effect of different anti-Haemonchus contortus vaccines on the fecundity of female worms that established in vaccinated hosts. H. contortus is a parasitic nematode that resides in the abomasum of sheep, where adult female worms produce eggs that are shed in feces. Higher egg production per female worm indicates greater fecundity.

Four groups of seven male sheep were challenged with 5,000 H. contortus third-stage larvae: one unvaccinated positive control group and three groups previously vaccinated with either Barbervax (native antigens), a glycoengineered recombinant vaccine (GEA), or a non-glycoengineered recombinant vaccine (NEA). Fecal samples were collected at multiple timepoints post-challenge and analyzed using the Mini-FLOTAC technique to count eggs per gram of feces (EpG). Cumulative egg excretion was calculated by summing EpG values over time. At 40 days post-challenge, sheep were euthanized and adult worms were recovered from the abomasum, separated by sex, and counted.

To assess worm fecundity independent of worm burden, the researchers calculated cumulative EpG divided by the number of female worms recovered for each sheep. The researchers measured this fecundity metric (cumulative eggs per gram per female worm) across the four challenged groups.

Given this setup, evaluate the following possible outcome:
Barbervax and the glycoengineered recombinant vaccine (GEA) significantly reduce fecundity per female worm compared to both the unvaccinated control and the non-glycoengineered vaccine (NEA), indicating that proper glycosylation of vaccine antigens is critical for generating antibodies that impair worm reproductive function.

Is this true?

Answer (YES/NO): NO